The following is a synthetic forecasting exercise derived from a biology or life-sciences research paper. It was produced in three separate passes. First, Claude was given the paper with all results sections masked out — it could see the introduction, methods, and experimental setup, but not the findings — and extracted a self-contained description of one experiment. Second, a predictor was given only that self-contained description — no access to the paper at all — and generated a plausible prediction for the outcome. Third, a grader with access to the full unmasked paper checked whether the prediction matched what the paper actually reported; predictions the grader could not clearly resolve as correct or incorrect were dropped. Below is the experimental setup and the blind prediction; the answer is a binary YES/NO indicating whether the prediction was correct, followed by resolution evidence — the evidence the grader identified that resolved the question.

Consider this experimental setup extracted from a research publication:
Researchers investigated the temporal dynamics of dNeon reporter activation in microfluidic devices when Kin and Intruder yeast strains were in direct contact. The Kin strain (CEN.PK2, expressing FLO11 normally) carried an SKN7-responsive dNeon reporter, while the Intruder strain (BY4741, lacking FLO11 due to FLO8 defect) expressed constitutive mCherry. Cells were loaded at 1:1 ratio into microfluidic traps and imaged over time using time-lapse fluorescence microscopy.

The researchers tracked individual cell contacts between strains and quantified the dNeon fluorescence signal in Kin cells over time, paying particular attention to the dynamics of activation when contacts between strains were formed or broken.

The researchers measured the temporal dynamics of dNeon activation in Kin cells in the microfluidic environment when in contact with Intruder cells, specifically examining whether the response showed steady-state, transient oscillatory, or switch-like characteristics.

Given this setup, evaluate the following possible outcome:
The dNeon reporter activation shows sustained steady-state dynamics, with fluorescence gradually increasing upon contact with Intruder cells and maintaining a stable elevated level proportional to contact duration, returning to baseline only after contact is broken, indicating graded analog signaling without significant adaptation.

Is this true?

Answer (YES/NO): NO